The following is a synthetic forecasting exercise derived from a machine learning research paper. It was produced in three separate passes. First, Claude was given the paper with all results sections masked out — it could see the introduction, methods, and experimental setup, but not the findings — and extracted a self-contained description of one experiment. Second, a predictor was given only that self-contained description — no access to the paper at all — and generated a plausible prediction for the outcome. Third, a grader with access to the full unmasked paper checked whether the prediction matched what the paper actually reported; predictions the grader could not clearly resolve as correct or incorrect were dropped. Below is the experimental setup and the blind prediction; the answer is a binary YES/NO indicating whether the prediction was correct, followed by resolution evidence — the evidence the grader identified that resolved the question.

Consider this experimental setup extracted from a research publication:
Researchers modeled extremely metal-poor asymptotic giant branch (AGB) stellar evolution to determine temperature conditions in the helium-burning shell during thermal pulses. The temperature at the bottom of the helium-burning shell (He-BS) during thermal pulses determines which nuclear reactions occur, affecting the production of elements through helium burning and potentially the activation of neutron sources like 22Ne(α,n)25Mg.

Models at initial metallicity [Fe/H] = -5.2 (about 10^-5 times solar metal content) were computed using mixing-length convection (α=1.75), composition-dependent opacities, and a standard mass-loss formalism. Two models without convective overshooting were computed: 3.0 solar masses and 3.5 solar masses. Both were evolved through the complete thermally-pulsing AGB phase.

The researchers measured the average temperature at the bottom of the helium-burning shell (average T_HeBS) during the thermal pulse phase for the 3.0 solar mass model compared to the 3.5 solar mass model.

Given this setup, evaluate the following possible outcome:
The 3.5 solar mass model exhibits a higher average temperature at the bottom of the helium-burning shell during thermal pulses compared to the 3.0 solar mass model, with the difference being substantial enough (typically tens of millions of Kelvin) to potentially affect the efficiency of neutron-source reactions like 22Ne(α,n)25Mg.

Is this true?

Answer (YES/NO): NO